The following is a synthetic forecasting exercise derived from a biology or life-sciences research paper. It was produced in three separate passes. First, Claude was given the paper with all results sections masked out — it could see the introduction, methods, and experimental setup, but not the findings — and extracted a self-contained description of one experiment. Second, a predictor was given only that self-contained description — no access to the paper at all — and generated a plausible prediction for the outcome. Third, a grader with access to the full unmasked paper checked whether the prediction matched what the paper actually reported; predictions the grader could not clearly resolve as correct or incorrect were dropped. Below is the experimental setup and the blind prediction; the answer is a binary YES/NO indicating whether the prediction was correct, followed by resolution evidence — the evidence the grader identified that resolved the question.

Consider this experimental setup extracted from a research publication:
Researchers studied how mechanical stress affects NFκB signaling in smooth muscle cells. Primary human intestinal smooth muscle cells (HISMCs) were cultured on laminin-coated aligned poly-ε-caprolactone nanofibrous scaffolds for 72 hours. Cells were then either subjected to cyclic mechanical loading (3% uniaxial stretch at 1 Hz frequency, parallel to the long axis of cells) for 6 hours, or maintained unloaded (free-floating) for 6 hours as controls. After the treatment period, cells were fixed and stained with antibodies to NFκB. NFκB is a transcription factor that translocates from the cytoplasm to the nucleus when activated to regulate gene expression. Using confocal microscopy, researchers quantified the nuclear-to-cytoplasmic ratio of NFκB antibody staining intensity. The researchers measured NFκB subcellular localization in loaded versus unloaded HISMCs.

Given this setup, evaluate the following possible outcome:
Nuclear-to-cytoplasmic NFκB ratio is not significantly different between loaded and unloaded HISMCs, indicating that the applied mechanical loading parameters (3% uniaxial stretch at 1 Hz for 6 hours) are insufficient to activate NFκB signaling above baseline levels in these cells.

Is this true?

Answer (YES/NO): NO